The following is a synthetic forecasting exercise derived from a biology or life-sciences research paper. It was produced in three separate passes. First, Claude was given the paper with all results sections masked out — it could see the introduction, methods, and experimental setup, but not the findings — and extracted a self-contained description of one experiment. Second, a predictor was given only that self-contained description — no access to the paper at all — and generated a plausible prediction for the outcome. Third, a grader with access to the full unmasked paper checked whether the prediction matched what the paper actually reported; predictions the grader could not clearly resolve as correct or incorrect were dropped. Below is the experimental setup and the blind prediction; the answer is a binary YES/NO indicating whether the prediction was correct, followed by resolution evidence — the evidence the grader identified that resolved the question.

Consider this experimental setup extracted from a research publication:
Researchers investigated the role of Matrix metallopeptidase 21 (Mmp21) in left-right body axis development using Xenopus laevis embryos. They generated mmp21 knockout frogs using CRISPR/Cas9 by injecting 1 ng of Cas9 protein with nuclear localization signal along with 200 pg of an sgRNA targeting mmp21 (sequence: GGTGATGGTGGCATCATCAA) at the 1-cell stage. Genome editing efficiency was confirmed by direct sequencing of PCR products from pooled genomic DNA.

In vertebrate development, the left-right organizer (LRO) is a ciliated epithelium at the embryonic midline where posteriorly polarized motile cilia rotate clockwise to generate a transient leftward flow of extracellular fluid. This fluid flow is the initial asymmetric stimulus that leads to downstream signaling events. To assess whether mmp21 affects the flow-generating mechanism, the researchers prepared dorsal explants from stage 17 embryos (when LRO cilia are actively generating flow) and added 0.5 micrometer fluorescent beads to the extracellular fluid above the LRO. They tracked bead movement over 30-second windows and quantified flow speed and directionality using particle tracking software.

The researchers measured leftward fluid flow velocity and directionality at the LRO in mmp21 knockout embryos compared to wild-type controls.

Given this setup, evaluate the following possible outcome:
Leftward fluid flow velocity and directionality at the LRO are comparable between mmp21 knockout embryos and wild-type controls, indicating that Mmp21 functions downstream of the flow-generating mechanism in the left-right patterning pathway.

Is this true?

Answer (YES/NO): YES